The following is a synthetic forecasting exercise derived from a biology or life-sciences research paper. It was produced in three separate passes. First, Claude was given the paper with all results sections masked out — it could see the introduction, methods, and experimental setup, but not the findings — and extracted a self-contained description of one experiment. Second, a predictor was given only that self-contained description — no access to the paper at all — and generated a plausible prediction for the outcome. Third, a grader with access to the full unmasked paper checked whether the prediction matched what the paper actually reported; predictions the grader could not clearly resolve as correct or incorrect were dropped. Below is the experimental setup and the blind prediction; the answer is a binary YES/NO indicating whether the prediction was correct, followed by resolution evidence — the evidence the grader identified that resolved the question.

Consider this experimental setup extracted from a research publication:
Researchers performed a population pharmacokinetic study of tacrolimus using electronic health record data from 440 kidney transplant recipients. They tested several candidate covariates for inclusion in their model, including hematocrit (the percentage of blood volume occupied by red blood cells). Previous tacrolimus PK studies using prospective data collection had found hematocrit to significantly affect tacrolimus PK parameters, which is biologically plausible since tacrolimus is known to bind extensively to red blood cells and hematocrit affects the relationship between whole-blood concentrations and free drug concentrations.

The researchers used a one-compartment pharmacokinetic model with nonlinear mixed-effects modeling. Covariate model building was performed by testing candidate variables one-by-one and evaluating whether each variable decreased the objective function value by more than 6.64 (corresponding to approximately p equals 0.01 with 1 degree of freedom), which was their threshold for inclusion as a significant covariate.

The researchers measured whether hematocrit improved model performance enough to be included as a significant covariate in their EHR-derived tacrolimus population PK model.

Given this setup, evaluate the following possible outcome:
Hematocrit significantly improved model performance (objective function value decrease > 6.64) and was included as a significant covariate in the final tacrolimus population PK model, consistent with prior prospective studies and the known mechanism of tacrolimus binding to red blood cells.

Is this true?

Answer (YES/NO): NO